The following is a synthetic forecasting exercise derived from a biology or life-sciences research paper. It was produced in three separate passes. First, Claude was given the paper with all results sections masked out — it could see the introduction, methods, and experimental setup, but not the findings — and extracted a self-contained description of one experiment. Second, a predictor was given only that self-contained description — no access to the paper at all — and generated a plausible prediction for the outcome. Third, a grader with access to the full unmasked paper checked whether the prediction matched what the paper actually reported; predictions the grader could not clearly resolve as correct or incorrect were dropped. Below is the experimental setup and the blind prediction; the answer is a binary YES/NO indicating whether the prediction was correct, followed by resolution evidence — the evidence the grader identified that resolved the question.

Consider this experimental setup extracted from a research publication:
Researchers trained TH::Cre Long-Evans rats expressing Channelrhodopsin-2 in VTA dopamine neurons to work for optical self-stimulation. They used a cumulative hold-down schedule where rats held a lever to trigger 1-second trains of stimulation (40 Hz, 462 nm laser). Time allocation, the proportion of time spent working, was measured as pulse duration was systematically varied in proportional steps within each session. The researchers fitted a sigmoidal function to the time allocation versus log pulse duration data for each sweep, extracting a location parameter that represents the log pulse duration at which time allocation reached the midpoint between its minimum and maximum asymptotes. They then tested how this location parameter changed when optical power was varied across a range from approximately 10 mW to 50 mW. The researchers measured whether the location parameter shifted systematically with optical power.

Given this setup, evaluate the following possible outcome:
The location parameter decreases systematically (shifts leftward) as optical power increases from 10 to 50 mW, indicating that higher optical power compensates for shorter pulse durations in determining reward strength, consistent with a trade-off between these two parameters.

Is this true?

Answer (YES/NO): NO